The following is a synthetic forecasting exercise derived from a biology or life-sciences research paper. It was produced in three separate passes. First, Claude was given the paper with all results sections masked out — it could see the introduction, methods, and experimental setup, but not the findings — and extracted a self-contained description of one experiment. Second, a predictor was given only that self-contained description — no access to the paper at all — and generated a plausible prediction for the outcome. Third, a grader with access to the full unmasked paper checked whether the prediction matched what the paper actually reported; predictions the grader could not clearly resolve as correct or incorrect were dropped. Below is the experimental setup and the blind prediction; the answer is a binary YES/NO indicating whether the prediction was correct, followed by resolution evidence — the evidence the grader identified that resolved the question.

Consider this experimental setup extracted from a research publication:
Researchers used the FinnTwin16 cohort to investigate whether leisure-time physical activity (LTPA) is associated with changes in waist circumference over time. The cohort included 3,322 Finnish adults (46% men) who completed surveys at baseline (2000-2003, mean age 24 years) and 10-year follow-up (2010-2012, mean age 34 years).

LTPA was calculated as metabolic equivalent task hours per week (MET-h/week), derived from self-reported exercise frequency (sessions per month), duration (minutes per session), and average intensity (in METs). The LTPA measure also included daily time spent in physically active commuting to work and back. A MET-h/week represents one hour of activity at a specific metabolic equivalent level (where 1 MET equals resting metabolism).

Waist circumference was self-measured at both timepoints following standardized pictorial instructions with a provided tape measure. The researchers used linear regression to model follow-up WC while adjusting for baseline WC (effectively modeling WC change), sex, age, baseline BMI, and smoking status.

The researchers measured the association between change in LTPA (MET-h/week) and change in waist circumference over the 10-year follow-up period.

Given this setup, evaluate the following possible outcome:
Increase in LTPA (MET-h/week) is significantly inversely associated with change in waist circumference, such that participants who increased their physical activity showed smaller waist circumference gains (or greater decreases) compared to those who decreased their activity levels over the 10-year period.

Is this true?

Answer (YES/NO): YES